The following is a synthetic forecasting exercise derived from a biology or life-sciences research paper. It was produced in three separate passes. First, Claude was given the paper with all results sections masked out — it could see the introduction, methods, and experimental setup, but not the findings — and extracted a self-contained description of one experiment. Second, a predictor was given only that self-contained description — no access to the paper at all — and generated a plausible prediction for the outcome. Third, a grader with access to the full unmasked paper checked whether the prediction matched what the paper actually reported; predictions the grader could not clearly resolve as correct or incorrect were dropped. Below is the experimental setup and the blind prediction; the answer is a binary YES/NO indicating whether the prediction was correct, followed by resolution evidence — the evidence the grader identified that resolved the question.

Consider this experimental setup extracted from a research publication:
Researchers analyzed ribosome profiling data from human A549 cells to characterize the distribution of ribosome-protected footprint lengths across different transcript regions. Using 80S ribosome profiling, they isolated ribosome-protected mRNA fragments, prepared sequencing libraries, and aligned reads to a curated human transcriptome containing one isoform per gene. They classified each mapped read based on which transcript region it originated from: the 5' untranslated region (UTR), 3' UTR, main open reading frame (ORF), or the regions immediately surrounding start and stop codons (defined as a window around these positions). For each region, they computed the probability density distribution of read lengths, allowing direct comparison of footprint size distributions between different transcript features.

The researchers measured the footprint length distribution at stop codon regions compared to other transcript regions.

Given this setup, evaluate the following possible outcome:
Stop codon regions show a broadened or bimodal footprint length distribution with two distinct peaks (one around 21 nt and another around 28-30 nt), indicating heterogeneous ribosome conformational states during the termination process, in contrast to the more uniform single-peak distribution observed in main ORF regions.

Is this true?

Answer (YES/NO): NO